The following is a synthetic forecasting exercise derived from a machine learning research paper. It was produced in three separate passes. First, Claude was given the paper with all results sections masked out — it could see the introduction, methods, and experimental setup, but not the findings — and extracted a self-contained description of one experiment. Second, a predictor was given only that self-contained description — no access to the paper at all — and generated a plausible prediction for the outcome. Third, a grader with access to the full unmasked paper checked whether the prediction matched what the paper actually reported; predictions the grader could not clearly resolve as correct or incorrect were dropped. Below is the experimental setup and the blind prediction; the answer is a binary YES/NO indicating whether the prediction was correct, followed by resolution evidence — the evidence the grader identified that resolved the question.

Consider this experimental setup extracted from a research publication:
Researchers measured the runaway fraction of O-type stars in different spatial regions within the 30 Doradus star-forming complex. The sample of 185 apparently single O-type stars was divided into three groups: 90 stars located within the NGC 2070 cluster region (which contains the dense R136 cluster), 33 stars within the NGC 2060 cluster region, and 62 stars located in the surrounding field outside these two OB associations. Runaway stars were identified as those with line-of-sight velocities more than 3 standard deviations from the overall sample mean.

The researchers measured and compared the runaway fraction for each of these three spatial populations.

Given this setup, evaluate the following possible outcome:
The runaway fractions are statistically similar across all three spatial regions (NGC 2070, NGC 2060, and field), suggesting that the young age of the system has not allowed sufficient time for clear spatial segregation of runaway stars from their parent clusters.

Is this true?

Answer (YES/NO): NO